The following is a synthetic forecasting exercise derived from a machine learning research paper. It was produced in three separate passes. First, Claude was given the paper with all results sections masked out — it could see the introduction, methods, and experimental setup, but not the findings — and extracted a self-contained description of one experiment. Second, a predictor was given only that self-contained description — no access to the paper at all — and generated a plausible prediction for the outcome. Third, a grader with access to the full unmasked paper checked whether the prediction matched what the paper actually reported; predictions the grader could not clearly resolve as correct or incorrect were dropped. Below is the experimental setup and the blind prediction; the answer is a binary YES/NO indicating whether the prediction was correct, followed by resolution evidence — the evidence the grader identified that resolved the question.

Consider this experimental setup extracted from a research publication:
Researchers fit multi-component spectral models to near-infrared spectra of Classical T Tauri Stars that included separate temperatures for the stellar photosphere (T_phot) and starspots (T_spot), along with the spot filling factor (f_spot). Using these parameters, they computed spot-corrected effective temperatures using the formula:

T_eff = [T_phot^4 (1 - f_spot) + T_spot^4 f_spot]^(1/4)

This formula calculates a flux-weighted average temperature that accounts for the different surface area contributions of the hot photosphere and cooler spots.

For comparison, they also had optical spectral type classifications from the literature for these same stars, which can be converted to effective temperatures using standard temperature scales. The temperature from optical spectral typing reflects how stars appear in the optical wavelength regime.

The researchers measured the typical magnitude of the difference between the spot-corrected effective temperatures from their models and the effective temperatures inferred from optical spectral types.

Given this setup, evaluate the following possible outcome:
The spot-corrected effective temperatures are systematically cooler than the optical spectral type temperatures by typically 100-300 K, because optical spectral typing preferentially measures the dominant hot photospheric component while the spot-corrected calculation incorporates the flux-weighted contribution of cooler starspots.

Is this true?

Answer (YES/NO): NO